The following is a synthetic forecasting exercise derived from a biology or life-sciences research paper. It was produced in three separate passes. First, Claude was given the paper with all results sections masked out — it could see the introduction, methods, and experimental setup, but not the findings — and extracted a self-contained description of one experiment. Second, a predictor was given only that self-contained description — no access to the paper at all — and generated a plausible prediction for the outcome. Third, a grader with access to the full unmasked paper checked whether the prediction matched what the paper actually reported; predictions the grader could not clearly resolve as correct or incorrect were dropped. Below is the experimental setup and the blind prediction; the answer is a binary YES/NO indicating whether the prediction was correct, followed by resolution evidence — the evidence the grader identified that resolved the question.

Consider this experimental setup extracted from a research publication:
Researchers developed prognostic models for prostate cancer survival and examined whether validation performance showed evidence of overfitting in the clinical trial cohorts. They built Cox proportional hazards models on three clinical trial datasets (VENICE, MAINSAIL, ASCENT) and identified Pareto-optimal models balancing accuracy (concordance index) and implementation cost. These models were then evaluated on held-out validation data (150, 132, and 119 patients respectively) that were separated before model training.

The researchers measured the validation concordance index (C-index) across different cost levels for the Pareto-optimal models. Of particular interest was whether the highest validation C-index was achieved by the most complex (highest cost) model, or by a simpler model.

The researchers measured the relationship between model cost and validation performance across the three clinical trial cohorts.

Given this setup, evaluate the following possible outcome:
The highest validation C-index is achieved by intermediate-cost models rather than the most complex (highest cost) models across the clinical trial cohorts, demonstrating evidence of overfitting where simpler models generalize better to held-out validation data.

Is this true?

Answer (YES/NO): NO